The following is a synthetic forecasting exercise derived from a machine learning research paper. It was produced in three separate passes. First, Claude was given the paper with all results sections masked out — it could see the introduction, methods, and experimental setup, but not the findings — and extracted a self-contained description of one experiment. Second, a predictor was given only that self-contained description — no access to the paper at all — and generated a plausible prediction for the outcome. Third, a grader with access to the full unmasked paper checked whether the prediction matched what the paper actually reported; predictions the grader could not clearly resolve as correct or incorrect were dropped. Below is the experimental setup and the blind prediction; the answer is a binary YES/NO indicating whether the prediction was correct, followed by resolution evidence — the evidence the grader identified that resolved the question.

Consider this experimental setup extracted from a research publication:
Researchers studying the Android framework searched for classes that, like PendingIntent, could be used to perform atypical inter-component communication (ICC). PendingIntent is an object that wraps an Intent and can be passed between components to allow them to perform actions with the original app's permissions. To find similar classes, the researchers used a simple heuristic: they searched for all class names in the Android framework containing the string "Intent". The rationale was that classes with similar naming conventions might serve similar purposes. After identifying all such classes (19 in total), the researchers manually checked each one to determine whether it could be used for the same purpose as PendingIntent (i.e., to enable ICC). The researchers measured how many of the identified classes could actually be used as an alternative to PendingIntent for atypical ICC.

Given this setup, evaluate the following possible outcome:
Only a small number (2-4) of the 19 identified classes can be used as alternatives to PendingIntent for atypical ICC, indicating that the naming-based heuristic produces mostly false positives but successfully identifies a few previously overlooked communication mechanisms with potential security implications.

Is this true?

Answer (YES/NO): NO